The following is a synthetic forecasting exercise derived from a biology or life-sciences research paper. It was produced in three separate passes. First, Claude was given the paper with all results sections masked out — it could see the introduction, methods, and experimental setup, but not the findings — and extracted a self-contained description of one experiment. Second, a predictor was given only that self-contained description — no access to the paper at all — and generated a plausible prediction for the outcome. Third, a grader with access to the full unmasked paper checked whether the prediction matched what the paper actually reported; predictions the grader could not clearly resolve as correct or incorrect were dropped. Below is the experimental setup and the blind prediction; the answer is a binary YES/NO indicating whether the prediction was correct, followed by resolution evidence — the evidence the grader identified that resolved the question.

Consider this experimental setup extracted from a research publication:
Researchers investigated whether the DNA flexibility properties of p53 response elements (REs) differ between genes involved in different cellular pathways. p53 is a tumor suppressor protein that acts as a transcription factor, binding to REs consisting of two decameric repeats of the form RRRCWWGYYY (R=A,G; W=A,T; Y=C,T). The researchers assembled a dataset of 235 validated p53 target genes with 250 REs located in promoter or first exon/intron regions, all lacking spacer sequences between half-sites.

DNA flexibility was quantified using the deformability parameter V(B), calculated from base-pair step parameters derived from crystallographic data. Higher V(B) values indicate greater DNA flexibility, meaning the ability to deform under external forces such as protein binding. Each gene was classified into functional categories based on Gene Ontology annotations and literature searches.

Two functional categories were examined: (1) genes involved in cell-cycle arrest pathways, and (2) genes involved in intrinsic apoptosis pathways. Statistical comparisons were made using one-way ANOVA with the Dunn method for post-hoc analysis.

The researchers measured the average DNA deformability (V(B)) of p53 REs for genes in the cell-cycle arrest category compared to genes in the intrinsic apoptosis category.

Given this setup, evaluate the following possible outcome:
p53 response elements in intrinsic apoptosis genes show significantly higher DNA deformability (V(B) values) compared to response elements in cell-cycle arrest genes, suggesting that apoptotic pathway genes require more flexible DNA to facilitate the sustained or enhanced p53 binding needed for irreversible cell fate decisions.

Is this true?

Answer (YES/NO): NO